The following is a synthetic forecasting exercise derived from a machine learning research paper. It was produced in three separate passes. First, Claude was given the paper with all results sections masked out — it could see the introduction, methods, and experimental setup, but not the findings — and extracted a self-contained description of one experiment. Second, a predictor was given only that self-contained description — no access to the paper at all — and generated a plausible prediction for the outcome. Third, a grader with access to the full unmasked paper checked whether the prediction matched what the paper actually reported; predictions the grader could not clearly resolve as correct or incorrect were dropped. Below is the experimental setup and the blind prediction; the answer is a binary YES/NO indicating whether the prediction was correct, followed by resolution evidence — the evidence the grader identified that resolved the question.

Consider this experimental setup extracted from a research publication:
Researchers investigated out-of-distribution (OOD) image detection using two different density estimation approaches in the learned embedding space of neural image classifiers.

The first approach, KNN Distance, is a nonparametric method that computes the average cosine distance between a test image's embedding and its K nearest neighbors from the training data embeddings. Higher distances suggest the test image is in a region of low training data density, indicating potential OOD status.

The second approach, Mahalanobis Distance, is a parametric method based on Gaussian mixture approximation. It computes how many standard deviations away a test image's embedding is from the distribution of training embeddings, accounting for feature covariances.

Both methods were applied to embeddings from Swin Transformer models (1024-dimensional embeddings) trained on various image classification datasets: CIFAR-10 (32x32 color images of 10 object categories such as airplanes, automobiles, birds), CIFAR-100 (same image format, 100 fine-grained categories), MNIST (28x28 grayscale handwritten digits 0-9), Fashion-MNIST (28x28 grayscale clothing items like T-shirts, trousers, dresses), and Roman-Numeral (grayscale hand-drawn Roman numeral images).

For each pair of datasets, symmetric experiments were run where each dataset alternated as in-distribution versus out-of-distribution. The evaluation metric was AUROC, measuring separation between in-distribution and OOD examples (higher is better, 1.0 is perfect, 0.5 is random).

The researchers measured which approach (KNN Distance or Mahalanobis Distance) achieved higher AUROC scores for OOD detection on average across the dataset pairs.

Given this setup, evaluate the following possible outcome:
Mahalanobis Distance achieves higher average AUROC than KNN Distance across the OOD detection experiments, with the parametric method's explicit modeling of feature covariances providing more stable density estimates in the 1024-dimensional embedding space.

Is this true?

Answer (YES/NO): NO